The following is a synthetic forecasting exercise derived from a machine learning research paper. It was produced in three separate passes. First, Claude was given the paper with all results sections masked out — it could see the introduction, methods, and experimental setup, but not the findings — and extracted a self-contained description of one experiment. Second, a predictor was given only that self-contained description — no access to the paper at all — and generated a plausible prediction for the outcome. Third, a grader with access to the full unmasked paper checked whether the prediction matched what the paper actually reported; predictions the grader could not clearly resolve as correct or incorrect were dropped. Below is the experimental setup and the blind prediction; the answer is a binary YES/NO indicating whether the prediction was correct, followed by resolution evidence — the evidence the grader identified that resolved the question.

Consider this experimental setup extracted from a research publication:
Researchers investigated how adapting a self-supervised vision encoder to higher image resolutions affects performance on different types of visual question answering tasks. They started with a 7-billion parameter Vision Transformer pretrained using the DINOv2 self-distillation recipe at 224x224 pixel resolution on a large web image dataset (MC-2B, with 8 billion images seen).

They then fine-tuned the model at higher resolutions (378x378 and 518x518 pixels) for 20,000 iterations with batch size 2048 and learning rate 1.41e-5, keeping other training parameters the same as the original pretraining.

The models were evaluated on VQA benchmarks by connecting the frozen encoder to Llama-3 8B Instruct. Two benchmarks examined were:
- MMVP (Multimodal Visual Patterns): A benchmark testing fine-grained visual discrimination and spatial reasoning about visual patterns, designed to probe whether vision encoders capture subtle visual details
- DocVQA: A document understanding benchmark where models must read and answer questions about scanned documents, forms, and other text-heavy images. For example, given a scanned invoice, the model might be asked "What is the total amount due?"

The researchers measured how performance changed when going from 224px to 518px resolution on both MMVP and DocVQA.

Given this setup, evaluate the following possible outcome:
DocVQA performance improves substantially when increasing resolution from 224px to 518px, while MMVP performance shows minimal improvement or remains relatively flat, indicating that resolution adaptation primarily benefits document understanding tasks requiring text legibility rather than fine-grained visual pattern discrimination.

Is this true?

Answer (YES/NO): NO